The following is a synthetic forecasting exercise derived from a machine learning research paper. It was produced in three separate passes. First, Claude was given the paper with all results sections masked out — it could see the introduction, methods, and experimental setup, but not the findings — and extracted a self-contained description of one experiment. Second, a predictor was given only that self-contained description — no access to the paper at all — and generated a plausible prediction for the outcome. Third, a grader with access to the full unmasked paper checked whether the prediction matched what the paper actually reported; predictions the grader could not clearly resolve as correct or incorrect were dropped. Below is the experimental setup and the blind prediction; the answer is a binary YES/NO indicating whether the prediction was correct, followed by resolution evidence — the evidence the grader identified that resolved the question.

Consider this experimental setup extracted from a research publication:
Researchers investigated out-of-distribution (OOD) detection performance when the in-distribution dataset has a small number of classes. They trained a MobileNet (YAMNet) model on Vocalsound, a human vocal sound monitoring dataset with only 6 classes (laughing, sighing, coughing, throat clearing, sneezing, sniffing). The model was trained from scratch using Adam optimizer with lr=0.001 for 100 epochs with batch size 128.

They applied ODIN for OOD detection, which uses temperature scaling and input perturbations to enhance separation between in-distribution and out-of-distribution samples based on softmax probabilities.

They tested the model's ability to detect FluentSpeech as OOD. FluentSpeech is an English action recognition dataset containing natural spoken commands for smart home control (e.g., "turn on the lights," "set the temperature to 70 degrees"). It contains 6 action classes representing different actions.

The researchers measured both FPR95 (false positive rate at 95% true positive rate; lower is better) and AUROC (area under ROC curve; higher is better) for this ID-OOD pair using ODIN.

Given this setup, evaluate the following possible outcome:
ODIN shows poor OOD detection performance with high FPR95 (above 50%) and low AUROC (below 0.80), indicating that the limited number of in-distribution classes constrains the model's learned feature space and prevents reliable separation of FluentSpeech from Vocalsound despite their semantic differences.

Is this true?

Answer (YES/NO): NO